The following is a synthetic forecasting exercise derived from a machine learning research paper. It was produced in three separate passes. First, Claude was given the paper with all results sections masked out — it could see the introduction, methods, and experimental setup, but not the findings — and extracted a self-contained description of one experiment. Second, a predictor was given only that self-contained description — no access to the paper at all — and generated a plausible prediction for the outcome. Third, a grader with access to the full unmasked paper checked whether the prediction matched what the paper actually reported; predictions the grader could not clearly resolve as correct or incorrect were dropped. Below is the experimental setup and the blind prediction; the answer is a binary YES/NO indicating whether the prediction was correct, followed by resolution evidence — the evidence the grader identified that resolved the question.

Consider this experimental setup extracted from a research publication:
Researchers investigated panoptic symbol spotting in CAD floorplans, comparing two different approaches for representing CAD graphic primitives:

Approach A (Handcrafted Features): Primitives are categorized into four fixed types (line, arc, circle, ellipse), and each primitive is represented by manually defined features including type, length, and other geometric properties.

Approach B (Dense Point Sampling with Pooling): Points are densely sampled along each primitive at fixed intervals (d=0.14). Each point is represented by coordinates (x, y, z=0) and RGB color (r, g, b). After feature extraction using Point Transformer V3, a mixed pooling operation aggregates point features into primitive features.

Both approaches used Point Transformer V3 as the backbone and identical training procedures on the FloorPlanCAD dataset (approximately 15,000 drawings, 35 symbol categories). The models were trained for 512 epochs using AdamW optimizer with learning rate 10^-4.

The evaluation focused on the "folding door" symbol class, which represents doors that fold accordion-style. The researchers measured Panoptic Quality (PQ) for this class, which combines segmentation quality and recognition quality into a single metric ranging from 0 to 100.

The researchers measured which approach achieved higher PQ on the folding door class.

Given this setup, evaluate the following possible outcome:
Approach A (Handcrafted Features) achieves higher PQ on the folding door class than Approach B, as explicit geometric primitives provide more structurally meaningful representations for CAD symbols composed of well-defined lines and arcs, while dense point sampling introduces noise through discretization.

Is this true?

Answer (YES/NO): YES